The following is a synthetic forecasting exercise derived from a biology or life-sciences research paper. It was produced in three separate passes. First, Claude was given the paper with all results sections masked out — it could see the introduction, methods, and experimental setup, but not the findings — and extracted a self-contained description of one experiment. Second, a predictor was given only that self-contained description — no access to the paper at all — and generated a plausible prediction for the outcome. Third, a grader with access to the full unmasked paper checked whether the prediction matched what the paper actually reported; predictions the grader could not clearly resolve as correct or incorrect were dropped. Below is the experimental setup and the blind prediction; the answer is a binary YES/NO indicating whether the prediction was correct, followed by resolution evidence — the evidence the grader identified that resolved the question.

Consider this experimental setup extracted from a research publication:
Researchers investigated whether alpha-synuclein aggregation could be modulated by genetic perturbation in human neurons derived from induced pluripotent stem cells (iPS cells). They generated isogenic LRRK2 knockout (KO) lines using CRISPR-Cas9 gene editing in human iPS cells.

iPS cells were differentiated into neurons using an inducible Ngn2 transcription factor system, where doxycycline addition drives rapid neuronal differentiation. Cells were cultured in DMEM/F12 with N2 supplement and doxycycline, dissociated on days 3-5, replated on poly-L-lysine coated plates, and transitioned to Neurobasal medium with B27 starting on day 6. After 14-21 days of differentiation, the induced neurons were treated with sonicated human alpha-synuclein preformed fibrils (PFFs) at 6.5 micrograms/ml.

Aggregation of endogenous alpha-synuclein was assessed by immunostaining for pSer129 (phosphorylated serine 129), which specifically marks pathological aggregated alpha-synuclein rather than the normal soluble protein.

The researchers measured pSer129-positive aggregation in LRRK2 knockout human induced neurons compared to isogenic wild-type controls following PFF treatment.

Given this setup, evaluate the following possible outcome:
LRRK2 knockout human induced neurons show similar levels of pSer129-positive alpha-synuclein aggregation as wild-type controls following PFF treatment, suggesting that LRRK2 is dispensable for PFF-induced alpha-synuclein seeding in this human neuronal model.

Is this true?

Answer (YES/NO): NO